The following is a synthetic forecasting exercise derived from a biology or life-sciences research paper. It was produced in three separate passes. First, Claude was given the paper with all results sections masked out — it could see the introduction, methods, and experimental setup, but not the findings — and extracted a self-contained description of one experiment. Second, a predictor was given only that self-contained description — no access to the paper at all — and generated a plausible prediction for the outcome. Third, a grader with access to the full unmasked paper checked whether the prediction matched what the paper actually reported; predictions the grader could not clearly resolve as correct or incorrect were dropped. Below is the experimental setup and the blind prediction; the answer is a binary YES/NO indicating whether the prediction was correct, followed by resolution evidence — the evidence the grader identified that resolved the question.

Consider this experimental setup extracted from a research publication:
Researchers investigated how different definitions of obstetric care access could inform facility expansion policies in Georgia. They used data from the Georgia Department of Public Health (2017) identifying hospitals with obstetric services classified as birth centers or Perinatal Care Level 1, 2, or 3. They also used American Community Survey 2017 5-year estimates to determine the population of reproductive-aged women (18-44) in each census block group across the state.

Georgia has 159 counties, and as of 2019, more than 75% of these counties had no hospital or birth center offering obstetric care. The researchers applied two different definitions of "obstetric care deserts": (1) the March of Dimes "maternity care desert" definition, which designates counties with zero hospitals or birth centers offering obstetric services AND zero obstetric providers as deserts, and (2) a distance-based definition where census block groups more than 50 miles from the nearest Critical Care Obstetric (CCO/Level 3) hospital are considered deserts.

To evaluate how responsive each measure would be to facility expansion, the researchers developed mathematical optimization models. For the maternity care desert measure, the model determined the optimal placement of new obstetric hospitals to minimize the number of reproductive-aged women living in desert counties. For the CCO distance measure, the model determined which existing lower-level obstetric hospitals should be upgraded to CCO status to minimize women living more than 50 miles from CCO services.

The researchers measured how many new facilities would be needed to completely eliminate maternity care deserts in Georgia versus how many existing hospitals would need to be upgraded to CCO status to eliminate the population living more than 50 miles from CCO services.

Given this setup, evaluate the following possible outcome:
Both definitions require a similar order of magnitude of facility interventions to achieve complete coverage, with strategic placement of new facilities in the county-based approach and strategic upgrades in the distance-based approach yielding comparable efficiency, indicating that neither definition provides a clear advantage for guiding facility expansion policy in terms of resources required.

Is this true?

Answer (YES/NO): NO